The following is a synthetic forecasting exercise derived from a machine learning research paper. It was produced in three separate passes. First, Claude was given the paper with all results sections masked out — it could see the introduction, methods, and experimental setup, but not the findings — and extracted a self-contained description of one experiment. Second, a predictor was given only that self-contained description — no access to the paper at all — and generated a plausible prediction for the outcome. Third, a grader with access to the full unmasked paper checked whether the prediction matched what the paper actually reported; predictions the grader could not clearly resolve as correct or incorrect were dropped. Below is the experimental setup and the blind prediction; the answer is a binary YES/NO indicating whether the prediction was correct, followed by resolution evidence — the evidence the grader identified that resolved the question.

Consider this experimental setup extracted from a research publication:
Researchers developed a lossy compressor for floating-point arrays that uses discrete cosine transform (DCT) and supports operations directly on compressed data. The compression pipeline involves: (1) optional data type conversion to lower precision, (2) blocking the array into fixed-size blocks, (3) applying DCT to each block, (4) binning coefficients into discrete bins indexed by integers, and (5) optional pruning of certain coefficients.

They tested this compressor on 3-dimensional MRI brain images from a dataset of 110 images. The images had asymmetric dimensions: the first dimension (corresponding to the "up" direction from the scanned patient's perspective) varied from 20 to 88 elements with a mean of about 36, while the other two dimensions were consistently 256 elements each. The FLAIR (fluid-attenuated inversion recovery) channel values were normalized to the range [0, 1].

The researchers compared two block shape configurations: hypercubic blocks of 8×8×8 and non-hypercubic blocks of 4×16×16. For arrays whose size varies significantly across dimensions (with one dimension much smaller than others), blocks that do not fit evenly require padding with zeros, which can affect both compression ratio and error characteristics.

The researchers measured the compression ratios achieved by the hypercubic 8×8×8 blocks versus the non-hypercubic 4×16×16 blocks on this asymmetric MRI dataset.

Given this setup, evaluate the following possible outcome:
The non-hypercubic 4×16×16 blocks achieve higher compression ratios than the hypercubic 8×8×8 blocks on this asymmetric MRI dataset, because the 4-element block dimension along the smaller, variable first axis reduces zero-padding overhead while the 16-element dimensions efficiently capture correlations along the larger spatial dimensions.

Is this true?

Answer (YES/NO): YES